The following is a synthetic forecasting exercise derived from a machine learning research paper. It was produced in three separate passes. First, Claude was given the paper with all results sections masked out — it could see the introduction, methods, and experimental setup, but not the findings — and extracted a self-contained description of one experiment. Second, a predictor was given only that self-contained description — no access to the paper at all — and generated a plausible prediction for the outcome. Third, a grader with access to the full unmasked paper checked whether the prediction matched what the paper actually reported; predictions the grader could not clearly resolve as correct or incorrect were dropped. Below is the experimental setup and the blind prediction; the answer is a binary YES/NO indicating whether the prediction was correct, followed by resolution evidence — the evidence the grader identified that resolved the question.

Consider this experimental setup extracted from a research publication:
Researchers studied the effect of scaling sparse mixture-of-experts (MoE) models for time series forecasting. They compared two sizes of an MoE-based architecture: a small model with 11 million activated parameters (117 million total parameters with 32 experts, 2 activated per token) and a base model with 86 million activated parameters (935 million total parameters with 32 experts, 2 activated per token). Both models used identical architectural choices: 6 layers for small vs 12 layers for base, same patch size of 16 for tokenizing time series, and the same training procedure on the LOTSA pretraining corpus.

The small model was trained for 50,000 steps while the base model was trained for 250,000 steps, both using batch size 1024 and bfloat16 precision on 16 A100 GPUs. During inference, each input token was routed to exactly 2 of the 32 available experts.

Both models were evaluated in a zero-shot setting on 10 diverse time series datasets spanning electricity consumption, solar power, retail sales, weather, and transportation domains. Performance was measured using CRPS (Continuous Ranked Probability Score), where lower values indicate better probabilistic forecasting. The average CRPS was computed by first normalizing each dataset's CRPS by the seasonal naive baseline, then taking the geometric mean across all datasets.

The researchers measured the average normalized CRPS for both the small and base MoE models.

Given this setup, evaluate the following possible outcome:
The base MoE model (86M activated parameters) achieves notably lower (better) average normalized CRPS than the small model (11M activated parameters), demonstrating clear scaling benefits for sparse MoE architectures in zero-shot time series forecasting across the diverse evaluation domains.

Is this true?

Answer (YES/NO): NO